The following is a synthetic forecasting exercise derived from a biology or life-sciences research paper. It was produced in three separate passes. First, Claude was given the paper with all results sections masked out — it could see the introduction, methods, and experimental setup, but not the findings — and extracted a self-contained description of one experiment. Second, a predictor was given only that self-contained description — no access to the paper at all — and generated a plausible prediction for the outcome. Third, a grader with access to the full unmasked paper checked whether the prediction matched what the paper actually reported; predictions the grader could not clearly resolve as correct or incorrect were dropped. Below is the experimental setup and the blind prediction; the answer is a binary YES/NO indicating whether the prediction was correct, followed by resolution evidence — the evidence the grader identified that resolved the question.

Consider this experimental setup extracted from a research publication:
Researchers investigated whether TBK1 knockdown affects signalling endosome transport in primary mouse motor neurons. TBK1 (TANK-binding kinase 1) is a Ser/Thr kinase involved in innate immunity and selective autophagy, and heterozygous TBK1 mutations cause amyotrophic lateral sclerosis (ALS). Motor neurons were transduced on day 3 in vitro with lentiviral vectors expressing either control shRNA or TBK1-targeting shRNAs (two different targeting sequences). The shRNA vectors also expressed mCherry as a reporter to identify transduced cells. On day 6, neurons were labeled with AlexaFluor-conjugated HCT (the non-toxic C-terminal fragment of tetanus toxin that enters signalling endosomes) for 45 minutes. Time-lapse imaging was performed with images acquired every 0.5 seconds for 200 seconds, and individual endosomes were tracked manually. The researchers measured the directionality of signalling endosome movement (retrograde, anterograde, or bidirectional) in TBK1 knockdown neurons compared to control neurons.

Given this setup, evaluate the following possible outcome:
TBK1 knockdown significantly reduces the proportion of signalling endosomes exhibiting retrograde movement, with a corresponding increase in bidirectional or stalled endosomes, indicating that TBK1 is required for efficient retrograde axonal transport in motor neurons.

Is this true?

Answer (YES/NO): NO